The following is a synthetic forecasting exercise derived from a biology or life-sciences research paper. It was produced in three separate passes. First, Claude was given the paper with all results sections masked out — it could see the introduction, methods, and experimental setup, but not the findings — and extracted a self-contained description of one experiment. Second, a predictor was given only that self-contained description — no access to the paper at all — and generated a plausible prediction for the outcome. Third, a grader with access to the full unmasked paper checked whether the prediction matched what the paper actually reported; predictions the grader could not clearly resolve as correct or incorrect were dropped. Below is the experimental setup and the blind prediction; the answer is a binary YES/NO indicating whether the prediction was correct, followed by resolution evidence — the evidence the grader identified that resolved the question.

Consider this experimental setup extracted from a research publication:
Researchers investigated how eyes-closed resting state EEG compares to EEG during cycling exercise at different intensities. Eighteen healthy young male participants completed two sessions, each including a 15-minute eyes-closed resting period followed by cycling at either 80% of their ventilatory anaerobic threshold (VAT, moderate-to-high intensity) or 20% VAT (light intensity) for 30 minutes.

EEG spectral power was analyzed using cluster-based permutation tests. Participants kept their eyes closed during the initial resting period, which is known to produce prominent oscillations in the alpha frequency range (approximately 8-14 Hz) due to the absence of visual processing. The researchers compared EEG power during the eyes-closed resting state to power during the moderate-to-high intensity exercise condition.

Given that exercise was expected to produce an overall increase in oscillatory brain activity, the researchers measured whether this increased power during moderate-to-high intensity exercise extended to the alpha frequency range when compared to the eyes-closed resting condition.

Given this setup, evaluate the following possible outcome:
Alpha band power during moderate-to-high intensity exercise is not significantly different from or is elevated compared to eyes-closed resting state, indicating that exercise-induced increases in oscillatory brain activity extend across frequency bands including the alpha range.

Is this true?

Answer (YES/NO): NO